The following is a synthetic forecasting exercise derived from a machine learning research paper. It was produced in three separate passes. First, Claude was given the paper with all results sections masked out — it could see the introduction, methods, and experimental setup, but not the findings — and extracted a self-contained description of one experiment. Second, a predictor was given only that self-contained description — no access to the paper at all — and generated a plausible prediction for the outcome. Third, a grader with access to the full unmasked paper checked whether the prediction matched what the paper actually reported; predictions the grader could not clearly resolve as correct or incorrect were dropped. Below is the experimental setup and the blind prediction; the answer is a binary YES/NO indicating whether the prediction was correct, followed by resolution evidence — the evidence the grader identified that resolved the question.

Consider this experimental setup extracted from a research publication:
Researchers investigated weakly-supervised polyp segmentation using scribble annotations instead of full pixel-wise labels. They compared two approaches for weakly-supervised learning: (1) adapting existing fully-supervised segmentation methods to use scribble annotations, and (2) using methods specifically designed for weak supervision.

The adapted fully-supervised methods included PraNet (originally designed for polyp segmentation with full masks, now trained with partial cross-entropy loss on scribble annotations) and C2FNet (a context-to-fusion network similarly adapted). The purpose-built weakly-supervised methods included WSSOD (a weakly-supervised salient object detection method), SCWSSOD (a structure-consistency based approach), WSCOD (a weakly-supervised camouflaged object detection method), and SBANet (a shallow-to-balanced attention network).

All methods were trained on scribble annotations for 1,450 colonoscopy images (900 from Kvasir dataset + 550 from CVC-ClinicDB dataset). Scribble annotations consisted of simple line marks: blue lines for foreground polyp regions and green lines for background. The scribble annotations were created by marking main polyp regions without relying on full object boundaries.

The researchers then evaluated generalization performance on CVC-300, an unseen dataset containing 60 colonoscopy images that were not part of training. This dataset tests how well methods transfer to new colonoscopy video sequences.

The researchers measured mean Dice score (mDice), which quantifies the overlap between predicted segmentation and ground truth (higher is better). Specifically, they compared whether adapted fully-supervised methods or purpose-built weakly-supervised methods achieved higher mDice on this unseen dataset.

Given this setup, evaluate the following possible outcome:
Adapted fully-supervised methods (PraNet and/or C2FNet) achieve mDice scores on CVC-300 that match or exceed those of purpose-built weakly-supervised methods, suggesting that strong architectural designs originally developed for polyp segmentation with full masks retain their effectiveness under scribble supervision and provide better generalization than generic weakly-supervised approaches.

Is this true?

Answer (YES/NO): NO